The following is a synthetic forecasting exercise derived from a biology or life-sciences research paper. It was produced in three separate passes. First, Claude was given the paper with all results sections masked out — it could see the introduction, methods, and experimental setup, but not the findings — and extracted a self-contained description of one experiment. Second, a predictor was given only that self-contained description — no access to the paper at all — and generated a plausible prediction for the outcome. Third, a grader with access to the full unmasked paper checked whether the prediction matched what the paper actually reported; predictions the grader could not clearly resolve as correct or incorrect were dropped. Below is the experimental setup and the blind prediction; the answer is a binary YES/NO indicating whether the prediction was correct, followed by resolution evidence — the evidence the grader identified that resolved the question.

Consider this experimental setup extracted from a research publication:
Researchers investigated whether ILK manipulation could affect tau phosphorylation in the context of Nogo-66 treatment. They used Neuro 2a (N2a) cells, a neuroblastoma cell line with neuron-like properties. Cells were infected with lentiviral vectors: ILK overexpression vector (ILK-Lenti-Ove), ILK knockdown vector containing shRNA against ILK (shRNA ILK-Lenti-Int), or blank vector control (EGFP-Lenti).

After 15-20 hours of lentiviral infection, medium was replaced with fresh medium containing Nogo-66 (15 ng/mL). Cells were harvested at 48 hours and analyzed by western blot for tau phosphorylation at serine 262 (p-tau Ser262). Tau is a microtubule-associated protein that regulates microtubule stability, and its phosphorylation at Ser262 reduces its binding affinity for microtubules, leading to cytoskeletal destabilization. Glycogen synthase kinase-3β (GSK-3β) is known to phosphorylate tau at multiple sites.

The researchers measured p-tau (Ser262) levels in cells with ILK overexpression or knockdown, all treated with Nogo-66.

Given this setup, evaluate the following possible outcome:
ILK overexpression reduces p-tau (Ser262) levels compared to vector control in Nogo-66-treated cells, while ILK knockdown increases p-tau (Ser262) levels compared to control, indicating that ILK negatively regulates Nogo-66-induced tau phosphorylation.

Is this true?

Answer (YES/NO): NO